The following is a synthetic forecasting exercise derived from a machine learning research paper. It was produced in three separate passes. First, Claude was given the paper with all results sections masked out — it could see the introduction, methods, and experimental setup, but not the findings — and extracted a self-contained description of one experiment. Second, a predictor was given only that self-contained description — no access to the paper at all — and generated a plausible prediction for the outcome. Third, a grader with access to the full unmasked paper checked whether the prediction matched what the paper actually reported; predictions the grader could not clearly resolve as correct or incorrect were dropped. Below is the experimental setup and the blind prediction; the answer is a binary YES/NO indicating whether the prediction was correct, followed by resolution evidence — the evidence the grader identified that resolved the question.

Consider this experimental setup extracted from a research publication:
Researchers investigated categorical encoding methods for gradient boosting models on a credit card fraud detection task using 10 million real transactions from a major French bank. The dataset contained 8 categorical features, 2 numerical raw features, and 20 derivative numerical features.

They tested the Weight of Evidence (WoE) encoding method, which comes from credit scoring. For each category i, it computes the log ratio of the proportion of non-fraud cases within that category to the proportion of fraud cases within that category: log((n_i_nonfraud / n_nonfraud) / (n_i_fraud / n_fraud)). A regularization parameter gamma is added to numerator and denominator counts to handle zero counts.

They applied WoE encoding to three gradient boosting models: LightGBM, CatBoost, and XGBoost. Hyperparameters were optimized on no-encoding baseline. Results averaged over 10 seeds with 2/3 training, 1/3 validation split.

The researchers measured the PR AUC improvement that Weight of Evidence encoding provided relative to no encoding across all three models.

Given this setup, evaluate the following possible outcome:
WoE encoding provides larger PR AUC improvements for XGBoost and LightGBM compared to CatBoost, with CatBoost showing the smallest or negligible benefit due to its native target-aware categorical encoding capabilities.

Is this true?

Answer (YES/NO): NO